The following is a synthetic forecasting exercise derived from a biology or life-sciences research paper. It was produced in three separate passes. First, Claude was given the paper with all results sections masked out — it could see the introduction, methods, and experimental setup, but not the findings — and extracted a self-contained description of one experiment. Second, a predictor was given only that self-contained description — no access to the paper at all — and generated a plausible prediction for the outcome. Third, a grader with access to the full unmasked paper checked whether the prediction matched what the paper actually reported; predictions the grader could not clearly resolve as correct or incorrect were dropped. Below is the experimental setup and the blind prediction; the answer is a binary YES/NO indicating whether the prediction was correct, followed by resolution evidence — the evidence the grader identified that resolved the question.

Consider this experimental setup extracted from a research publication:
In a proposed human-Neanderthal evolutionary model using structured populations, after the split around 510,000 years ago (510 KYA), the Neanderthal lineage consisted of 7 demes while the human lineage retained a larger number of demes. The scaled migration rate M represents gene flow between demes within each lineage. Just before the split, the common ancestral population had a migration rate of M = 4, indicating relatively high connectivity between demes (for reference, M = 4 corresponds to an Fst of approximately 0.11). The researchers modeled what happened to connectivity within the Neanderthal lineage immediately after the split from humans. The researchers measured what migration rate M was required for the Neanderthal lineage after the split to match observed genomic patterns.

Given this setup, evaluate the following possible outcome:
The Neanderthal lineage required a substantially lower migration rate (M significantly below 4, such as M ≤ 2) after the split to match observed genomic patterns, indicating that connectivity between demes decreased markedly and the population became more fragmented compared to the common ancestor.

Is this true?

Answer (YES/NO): YES